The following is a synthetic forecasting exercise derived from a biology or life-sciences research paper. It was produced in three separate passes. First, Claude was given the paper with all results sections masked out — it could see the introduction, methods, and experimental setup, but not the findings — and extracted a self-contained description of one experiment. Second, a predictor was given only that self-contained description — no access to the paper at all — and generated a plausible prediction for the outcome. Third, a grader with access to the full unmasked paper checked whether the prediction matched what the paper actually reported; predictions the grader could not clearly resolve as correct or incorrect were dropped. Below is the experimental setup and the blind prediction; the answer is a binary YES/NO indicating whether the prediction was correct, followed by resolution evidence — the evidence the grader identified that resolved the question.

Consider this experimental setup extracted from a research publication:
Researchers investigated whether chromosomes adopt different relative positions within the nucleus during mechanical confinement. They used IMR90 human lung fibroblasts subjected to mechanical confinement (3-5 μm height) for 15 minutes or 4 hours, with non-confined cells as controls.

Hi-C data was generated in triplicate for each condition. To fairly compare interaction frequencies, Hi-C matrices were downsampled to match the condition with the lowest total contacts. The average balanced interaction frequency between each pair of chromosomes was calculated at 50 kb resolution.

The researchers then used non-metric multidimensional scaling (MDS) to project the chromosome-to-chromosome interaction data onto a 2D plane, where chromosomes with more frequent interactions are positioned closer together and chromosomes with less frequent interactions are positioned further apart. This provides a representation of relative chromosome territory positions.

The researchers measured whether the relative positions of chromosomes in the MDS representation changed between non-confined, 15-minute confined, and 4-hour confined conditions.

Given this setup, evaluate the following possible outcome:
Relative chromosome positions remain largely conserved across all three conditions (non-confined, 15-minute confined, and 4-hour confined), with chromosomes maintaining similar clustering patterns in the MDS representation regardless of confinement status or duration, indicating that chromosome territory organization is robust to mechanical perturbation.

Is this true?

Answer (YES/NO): NO